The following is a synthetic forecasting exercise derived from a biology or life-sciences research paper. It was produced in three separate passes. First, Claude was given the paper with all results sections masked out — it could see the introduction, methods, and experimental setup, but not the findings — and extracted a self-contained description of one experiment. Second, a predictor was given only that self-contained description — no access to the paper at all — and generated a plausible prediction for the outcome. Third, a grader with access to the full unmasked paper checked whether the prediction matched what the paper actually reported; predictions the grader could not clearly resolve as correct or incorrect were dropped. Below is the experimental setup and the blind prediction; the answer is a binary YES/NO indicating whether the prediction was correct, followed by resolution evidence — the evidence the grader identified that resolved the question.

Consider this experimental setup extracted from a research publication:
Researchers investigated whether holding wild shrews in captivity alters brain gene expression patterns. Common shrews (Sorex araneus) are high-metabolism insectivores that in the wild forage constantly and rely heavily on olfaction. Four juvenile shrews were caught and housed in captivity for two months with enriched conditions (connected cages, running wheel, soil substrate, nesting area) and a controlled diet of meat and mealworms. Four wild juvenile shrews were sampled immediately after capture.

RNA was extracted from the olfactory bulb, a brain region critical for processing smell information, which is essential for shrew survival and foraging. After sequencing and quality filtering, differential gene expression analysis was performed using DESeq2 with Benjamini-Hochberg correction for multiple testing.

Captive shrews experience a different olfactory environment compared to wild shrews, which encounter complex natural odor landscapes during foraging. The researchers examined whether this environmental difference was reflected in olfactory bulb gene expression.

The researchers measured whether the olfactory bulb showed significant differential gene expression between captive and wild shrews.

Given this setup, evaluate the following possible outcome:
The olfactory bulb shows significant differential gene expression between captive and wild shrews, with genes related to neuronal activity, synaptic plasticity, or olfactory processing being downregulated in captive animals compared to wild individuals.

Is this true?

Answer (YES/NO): NO